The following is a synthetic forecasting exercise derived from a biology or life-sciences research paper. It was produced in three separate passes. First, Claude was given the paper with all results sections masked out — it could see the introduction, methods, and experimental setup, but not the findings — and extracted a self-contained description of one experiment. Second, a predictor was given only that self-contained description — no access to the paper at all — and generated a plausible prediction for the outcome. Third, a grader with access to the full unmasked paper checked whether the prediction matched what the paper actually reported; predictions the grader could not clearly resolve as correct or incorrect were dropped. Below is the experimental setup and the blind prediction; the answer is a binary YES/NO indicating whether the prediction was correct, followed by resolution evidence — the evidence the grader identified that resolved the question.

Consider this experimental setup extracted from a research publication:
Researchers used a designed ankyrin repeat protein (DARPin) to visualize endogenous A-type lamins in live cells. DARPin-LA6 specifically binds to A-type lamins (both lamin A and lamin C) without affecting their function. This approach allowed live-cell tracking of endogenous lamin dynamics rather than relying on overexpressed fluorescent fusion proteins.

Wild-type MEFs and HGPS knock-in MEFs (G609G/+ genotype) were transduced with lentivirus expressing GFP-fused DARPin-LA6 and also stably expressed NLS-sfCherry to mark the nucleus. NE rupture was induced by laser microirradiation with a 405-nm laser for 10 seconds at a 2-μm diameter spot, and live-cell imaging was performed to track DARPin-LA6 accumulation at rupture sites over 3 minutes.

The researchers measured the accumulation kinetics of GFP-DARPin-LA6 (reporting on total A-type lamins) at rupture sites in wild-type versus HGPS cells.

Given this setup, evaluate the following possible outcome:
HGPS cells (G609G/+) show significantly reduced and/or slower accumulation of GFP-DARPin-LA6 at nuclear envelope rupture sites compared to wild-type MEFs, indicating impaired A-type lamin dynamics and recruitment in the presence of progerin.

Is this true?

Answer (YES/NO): YES